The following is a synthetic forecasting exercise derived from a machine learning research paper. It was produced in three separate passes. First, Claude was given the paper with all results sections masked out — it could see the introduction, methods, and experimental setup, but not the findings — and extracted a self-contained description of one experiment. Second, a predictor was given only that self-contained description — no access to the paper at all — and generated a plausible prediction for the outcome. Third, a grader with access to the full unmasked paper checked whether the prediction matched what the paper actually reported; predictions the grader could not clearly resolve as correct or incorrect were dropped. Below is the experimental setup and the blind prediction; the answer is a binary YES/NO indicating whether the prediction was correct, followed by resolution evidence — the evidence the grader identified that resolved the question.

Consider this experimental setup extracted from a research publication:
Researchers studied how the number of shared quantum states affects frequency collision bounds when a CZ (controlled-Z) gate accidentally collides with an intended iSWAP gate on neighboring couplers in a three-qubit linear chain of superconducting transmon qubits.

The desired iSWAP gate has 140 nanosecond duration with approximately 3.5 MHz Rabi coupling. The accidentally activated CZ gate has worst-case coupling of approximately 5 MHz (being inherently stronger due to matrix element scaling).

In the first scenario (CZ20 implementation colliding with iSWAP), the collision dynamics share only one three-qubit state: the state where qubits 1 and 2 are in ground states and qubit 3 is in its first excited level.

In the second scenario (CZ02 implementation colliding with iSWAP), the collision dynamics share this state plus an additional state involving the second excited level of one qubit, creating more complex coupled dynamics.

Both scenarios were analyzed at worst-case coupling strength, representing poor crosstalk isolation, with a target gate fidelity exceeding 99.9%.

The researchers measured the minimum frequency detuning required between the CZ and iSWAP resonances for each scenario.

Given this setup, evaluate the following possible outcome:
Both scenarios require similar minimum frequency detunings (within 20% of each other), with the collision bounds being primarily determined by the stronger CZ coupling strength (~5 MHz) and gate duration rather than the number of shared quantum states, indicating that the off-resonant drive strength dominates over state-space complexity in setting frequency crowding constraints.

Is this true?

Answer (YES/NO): YES